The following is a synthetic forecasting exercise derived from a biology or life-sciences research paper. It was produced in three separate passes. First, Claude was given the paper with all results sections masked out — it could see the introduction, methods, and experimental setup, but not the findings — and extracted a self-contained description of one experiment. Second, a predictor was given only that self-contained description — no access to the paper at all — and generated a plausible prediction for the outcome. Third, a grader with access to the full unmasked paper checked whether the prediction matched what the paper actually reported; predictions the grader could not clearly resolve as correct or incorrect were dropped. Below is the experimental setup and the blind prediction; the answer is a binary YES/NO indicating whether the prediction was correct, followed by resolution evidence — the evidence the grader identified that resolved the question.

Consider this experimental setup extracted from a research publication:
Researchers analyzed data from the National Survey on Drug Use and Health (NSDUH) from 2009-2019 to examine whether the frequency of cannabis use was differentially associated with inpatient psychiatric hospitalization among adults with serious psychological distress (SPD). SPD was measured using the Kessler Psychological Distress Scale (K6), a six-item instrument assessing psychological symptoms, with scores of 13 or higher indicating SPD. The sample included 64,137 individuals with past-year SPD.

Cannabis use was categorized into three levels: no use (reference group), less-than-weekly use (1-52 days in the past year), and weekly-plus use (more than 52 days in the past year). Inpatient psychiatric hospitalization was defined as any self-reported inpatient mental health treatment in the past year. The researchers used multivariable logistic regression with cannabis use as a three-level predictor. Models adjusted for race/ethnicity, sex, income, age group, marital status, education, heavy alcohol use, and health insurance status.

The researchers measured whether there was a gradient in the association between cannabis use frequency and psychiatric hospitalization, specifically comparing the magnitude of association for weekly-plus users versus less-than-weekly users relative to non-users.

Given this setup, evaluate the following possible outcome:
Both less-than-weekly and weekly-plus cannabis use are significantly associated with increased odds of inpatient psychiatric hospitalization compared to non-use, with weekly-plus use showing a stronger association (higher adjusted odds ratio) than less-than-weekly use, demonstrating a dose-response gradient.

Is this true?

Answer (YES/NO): NO